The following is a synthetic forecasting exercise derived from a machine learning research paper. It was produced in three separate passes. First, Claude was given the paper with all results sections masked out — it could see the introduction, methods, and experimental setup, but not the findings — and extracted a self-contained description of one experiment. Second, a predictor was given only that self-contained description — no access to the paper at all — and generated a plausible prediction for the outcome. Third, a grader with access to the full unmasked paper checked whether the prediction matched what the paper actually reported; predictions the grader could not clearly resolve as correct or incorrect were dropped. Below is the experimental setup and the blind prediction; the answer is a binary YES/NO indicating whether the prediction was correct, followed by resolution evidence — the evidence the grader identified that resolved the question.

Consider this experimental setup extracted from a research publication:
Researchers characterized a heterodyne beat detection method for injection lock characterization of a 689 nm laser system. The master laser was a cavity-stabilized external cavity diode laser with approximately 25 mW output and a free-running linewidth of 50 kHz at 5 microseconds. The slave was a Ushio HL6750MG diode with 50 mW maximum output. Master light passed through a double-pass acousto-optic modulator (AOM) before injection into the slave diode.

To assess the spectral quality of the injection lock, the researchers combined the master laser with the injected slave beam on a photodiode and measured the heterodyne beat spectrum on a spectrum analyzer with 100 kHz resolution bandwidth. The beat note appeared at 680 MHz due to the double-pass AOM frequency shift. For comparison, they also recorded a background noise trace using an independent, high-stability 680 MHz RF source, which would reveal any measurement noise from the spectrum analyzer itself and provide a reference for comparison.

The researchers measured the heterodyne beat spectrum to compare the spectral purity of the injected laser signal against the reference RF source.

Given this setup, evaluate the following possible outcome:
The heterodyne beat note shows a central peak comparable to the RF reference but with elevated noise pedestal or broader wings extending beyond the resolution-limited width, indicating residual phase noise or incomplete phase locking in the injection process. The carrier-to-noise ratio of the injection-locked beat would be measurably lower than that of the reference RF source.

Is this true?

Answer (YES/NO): NO